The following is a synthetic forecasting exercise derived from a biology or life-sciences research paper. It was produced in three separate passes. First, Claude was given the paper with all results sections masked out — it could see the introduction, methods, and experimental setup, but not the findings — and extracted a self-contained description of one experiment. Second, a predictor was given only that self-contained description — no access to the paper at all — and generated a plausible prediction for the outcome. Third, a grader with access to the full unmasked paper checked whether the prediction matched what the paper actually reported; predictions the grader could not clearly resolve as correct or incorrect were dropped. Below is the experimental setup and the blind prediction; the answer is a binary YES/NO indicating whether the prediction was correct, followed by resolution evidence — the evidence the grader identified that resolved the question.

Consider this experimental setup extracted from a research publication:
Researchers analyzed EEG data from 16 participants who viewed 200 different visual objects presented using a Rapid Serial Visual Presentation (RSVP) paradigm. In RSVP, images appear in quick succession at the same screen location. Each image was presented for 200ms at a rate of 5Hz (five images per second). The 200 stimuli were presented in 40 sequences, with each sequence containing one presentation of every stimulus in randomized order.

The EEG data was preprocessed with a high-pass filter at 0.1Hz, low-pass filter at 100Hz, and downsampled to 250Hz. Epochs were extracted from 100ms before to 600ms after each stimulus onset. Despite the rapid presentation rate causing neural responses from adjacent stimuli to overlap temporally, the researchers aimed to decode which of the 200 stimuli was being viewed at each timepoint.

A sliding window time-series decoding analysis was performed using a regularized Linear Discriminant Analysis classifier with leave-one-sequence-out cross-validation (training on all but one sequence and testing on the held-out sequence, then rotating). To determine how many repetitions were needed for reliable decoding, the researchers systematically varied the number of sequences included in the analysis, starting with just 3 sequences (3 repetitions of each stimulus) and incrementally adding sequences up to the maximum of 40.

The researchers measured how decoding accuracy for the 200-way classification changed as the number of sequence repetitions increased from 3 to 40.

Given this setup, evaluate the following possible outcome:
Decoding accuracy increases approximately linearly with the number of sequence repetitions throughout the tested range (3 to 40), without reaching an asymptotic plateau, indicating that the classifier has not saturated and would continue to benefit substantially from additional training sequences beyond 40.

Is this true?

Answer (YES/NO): NO